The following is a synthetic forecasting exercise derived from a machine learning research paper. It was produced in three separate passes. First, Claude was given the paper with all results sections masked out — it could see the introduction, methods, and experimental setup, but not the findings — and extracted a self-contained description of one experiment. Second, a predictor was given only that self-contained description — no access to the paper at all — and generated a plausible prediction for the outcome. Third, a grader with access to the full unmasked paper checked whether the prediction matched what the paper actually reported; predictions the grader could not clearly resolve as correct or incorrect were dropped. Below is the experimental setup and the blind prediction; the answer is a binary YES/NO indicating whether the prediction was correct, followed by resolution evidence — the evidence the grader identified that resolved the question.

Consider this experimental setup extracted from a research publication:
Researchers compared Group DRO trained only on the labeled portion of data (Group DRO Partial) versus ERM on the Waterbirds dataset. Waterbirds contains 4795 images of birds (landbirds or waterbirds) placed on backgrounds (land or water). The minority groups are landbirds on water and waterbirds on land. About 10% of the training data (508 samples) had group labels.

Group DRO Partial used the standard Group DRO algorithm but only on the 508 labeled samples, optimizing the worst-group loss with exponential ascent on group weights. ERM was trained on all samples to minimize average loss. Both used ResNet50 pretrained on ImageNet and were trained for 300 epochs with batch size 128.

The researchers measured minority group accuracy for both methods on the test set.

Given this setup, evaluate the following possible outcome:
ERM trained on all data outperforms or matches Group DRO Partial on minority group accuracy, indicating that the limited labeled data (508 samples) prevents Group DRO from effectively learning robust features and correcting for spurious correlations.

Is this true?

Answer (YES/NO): YES